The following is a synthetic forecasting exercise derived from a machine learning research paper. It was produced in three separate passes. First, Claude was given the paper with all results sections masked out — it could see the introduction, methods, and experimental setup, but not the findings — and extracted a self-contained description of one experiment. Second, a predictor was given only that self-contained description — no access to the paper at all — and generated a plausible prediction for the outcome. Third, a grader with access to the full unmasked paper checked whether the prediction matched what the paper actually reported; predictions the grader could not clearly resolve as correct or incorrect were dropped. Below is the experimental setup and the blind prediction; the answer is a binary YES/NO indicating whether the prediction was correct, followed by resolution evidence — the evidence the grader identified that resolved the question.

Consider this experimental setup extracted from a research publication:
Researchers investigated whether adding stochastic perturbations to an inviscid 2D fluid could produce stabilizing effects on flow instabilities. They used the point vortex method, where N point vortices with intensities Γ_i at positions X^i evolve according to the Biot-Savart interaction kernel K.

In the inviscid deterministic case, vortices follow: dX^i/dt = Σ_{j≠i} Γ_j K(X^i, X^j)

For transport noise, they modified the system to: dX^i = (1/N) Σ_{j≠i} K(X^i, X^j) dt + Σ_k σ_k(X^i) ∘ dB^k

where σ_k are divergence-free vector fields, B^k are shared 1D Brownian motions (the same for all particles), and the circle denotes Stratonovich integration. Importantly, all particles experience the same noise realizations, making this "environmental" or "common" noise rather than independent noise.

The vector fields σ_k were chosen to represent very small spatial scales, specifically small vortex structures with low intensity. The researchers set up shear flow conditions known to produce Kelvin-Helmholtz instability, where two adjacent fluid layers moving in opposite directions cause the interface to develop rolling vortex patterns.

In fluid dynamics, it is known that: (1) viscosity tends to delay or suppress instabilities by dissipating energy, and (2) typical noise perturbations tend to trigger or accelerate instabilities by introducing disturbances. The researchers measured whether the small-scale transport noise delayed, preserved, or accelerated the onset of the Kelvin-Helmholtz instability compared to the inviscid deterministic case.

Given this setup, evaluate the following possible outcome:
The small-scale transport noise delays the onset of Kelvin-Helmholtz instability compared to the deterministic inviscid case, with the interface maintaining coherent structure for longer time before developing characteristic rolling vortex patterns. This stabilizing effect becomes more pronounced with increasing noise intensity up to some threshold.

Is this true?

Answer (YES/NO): NO